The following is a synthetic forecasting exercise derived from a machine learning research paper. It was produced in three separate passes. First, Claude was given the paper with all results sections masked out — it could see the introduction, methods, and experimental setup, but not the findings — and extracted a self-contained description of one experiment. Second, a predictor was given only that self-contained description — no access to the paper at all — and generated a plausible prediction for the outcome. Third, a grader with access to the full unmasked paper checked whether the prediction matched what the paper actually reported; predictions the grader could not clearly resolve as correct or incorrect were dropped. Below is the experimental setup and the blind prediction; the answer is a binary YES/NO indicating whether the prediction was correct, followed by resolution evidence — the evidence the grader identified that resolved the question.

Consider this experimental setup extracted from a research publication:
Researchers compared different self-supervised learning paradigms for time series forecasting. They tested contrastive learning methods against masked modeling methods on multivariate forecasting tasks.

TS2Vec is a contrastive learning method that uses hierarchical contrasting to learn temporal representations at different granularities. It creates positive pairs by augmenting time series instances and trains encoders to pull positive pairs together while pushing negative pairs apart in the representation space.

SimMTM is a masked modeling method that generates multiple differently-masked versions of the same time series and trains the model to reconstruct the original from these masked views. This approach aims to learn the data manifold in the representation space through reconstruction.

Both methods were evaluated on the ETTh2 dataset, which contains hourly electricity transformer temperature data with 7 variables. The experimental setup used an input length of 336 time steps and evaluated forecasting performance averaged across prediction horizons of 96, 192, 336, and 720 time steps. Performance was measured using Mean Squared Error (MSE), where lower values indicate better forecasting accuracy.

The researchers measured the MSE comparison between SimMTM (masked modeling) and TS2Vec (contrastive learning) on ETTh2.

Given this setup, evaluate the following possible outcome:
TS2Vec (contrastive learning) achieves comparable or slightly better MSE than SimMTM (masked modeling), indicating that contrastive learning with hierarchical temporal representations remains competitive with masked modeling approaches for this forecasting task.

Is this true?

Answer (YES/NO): NO